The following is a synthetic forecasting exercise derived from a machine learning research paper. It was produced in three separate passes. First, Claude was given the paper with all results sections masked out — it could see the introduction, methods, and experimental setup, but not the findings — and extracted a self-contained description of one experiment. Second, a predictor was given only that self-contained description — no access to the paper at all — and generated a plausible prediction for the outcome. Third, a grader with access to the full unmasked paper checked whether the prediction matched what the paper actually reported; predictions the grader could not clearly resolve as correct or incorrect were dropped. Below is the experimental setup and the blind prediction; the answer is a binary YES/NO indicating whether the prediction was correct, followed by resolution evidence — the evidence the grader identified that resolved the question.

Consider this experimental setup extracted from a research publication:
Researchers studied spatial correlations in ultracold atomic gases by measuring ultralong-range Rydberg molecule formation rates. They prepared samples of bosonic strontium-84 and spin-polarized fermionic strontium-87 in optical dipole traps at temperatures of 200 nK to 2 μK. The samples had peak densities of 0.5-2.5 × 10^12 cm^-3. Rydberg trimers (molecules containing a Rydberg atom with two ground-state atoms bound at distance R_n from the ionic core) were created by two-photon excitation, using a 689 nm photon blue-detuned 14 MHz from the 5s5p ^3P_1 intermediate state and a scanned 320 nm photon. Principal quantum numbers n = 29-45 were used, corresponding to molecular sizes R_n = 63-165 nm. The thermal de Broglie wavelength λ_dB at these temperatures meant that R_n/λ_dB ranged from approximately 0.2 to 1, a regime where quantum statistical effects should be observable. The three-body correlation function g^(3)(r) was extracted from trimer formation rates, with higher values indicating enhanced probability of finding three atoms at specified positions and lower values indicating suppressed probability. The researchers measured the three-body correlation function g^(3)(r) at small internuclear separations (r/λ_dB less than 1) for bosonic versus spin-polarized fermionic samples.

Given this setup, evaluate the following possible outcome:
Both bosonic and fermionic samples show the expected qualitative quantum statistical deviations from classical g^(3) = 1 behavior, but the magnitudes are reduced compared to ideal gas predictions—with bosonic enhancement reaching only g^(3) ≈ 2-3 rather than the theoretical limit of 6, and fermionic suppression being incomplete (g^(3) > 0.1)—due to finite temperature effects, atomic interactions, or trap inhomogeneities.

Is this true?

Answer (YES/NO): NO